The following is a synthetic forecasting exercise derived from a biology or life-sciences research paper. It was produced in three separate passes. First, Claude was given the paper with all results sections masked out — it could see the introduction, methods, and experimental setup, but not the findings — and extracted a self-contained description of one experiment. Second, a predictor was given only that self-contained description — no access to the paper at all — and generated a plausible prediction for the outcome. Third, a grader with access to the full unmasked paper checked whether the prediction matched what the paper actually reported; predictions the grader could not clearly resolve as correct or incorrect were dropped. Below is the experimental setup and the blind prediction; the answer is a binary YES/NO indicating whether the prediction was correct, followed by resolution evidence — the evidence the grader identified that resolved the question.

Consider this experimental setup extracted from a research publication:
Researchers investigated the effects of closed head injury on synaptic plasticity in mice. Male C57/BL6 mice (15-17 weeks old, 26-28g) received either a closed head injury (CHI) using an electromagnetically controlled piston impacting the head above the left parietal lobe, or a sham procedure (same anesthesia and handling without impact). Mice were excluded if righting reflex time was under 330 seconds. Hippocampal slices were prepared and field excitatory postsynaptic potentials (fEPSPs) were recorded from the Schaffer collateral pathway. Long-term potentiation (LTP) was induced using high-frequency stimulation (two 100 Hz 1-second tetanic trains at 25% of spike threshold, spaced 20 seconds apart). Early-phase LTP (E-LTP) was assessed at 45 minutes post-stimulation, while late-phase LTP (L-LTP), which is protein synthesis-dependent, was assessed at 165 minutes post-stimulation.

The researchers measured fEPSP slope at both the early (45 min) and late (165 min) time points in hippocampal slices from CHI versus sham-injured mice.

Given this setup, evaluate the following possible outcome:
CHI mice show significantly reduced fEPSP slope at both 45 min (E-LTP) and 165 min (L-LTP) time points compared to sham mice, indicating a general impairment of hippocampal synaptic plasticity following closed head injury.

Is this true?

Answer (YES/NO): NO